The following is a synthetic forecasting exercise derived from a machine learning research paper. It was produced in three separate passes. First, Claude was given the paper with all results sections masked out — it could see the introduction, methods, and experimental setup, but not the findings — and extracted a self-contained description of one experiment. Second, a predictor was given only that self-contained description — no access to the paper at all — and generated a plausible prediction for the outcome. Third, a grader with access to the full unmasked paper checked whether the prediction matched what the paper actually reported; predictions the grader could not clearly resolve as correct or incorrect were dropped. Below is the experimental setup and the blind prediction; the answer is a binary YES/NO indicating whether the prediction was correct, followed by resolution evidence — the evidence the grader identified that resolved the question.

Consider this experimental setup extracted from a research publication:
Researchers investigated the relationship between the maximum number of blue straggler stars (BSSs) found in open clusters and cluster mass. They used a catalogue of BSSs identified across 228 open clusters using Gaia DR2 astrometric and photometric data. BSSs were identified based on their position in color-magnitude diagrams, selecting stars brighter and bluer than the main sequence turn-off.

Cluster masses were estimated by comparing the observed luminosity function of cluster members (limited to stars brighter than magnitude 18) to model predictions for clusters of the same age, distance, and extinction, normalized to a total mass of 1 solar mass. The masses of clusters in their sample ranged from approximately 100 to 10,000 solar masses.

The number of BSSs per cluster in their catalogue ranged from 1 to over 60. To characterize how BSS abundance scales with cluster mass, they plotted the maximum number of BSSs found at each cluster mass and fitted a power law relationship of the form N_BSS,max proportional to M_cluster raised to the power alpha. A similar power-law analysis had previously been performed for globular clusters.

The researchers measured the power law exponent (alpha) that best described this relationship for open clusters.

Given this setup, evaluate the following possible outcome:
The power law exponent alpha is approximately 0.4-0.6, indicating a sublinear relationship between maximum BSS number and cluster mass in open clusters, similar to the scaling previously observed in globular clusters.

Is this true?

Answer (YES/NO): YES